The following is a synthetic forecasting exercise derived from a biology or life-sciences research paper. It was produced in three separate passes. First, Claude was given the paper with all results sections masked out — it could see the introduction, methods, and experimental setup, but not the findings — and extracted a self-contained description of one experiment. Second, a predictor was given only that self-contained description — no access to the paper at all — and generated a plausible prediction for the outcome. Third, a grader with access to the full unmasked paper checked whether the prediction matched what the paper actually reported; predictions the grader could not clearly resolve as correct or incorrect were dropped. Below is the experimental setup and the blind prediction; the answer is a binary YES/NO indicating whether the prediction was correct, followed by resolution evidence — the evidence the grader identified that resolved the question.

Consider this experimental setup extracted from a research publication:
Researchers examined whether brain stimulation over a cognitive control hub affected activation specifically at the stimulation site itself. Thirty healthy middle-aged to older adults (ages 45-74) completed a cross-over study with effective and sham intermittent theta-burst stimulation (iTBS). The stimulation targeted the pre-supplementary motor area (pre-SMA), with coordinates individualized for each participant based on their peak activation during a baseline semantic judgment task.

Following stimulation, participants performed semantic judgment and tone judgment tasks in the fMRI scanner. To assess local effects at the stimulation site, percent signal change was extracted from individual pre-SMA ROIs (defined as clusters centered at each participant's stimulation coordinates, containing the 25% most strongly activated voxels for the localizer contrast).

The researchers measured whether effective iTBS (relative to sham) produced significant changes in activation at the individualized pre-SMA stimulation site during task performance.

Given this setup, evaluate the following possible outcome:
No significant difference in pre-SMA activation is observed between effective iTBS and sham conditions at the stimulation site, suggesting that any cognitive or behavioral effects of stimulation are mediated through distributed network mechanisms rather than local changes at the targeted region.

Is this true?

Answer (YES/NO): YES